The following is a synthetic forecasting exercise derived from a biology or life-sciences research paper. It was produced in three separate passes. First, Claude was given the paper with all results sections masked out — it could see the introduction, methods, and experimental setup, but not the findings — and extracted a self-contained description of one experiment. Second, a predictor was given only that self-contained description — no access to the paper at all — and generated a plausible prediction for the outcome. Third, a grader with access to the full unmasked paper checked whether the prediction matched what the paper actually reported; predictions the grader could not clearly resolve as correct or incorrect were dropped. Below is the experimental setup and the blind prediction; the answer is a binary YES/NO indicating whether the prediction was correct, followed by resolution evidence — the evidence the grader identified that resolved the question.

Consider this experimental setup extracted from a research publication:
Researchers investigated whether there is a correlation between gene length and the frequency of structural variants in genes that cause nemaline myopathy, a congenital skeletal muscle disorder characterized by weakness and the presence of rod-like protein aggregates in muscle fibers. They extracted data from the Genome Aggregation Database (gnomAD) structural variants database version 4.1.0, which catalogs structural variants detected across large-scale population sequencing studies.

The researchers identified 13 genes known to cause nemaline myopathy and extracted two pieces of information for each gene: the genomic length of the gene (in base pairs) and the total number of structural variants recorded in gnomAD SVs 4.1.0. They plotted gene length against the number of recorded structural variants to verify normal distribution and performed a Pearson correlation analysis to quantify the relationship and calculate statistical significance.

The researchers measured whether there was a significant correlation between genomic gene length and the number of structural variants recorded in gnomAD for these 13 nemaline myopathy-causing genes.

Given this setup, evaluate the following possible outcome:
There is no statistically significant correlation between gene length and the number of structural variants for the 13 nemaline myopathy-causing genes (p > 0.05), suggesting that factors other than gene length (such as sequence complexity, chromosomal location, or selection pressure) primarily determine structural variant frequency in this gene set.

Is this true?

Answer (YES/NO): NO